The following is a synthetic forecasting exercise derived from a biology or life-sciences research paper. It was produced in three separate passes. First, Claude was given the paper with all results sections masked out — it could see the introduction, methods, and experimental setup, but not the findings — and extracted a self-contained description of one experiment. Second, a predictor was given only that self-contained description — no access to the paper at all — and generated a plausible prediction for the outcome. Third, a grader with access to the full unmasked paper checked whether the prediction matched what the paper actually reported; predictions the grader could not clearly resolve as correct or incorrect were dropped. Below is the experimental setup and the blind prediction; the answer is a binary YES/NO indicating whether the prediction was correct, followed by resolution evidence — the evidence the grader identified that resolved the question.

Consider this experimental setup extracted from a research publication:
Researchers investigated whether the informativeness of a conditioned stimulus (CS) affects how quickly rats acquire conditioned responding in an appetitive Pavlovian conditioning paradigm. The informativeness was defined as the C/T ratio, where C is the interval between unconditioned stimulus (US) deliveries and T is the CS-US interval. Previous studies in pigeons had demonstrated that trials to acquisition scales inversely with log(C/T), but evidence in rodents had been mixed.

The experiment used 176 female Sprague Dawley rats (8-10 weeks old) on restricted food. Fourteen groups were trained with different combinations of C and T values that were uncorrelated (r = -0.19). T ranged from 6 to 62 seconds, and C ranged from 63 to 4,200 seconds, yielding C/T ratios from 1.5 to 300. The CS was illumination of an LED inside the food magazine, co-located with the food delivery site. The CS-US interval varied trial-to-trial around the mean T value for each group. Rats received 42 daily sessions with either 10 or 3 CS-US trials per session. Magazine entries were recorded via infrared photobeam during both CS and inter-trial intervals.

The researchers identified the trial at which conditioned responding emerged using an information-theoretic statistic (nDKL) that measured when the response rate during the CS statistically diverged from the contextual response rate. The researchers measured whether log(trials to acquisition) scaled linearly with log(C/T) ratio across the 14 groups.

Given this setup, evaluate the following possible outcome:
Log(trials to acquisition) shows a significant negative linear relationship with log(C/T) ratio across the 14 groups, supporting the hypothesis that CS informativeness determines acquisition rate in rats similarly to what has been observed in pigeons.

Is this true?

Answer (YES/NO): YES